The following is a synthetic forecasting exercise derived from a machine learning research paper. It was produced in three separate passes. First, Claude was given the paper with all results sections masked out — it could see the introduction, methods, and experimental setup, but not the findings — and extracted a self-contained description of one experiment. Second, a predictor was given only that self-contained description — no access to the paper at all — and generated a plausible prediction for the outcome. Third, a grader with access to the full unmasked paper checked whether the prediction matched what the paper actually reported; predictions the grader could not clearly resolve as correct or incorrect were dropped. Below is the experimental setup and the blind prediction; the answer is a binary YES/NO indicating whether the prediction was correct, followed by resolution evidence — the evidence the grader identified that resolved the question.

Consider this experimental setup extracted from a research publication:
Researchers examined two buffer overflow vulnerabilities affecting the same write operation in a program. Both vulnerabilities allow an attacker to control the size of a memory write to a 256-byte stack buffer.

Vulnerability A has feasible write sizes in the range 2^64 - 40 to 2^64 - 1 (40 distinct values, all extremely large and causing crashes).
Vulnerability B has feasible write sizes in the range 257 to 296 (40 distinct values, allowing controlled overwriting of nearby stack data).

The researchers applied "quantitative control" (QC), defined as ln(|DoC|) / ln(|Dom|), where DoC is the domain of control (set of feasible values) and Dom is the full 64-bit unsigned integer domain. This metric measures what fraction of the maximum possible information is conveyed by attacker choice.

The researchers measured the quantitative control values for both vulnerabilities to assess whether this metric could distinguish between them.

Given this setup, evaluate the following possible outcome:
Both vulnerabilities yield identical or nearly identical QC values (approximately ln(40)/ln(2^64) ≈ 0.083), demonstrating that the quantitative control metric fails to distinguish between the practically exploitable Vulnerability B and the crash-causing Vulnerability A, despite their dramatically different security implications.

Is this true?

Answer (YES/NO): YES